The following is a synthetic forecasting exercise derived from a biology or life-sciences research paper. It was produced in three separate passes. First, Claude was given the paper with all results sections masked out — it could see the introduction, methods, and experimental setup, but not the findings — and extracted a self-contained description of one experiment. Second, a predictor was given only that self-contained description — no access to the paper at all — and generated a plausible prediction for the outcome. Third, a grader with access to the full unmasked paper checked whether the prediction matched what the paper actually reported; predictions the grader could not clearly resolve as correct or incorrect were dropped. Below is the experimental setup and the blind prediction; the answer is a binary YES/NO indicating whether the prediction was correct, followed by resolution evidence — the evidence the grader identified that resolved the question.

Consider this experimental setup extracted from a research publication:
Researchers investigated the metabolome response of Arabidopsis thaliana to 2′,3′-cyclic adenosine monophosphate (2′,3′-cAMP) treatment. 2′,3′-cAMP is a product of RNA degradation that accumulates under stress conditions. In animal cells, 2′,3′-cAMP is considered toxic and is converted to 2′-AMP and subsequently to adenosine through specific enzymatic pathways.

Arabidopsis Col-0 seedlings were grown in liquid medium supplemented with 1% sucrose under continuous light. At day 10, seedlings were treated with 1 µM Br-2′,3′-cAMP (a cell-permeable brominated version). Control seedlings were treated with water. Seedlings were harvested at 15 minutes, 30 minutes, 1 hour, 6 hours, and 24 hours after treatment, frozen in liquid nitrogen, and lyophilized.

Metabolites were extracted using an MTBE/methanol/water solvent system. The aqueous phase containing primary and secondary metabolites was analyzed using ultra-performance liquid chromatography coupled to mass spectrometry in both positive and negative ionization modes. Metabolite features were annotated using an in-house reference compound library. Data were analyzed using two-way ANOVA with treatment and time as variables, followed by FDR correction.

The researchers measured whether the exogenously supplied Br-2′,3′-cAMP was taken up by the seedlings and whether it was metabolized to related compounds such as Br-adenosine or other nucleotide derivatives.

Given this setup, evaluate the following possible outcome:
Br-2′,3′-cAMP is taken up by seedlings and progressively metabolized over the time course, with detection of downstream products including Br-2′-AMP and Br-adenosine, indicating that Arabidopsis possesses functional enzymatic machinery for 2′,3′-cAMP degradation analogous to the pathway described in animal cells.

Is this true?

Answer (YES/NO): NO